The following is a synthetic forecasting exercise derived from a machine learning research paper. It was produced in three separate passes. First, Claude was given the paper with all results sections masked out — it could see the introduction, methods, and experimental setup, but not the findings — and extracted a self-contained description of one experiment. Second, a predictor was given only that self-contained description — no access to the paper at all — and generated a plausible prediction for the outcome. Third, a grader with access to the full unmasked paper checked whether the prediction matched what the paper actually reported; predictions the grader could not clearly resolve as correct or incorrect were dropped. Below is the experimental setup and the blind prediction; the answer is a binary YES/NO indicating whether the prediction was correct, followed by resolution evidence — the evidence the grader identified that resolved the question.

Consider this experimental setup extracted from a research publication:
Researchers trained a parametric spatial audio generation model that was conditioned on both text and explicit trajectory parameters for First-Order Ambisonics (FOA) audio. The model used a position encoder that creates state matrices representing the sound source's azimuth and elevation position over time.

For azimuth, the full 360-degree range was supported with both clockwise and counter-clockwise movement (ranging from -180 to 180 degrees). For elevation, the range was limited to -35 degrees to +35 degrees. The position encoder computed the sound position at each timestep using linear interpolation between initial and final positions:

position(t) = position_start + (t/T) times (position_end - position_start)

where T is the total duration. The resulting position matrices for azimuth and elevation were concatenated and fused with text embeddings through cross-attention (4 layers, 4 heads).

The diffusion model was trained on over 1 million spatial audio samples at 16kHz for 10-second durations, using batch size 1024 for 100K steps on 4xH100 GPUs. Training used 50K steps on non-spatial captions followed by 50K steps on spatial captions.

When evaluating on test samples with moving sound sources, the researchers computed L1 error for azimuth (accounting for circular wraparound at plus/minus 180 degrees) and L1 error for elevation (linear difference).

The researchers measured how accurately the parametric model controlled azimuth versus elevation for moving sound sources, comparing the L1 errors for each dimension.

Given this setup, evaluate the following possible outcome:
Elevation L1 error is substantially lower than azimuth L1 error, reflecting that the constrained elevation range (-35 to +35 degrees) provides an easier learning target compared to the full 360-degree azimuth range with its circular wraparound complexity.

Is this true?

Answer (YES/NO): YES